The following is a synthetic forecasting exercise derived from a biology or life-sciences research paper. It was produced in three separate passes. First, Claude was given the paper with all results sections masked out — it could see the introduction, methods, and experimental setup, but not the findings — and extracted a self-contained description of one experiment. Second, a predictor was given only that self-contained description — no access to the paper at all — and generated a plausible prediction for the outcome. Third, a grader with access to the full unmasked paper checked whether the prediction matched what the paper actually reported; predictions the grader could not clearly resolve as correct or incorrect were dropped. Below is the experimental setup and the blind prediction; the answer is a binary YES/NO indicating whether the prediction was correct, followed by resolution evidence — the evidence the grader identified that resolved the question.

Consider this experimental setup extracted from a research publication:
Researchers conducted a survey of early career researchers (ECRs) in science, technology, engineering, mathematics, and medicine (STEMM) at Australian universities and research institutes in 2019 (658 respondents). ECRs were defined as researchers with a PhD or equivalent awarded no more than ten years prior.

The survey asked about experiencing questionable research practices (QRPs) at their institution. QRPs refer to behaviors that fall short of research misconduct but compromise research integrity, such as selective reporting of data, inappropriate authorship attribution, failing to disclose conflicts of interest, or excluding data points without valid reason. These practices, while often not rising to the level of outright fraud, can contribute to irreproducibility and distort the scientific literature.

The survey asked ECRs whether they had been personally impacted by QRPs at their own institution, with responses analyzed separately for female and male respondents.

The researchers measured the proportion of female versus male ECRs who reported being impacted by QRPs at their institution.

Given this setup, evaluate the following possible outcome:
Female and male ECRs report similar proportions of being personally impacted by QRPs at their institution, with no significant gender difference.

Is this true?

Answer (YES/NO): NO